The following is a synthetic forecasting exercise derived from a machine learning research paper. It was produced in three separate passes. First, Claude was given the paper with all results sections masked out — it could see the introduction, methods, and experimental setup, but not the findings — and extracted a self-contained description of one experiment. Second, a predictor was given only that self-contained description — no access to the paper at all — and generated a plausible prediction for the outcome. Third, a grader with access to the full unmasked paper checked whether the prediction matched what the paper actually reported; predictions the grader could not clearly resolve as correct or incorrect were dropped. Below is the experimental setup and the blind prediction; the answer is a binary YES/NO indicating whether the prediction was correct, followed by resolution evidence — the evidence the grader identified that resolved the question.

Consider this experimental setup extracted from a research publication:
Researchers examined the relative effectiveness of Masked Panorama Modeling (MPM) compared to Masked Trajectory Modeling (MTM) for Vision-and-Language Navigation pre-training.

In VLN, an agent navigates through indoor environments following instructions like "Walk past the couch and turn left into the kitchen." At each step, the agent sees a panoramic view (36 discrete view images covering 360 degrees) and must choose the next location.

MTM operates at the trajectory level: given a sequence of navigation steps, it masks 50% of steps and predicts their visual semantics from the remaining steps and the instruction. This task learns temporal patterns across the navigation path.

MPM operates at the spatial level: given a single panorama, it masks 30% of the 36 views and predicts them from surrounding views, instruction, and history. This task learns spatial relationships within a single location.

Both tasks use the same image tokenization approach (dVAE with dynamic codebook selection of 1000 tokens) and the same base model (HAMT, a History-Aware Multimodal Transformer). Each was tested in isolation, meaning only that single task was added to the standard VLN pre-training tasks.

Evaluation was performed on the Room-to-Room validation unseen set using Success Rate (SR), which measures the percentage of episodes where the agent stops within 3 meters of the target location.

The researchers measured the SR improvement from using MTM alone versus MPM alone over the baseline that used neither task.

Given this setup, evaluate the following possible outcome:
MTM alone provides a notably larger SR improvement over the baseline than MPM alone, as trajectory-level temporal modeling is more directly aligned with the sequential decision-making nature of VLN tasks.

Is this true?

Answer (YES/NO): YES